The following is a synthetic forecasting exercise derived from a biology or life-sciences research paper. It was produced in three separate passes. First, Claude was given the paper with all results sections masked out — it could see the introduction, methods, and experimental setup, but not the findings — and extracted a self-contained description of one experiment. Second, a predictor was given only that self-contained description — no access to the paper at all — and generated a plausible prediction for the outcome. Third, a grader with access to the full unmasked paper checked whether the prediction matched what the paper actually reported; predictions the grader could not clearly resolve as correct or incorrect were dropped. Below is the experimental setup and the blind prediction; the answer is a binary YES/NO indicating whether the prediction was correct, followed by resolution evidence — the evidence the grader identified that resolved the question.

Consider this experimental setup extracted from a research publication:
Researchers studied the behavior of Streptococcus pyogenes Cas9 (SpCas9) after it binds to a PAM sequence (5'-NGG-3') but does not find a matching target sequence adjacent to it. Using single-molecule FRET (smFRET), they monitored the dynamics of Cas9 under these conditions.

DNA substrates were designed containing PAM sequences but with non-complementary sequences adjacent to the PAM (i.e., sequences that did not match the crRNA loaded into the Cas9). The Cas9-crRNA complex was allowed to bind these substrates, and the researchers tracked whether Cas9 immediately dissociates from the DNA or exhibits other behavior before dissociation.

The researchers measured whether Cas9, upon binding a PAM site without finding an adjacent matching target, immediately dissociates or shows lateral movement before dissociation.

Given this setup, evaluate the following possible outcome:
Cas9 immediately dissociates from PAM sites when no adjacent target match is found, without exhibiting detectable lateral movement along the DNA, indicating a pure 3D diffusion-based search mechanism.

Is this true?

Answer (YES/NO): NO